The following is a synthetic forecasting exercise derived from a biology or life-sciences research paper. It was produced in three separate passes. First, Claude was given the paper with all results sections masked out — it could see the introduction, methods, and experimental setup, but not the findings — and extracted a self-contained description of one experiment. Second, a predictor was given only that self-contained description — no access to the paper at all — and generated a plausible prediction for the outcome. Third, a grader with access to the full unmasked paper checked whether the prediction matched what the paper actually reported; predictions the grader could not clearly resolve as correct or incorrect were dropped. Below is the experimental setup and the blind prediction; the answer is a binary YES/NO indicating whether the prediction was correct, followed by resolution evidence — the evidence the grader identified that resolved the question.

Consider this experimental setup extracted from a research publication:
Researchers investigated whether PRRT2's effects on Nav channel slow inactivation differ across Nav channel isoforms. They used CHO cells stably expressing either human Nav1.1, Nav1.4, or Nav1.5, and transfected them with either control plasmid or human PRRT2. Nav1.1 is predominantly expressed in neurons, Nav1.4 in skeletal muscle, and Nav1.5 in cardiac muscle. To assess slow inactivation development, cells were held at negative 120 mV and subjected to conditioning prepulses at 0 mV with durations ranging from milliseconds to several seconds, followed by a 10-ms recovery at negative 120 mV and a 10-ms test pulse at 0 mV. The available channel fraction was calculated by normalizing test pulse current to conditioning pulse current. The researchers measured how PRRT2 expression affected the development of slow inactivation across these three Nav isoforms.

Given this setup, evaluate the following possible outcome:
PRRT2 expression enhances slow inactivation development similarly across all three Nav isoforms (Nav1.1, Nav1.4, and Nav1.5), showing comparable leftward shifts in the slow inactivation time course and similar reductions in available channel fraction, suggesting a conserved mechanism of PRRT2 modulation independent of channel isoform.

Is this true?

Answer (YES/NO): YES